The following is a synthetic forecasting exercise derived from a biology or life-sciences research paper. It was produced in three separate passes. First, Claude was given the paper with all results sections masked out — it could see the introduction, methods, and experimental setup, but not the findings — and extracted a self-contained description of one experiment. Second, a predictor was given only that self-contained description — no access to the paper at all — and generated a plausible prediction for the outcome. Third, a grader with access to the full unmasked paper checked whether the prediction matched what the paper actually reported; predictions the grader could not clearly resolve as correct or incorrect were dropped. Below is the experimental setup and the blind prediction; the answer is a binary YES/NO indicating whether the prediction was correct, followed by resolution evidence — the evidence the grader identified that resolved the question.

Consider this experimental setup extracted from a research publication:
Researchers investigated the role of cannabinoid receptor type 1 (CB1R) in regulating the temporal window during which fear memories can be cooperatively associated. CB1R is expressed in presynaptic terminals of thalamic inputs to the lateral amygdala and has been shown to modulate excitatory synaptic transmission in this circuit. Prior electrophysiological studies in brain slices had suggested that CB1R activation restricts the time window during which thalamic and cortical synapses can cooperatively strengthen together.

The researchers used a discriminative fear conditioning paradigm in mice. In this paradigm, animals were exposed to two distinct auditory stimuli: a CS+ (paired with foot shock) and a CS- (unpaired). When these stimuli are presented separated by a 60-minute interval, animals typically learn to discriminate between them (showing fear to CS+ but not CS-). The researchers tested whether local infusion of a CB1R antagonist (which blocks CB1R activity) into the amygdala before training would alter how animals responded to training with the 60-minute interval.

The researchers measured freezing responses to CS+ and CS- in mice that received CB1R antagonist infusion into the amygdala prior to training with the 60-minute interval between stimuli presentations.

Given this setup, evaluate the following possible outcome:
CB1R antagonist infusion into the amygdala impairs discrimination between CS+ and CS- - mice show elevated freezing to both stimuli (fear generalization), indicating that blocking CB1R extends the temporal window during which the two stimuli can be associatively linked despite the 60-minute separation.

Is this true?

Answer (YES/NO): YES